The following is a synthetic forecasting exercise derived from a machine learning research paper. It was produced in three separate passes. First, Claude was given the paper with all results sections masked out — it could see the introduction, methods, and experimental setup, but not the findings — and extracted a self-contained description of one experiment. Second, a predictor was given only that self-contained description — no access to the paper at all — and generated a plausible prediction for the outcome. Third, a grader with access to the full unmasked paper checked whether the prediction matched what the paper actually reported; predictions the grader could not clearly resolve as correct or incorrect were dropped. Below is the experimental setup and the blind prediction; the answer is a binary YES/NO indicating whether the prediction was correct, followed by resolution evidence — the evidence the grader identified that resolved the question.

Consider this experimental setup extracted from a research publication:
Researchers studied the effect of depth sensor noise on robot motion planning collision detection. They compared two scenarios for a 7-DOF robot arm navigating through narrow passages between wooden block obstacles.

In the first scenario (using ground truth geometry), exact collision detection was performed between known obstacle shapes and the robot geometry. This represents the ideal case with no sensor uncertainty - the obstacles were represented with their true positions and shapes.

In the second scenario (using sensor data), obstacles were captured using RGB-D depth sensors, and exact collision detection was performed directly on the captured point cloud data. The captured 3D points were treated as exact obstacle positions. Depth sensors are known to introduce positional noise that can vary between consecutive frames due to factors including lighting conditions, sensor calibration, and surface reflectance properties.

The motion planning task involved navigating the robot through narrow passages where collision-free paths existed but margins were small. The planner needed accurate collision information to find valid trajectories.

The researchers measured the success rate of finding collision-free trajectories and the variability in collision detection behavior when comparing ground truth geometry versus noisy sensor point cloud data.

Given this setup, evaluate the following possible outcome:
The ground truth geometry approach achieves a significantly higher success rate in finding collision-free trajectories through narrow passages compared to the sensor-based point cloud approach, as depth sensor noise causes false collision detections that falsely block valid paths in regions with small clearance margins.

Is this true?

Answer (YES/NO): YES